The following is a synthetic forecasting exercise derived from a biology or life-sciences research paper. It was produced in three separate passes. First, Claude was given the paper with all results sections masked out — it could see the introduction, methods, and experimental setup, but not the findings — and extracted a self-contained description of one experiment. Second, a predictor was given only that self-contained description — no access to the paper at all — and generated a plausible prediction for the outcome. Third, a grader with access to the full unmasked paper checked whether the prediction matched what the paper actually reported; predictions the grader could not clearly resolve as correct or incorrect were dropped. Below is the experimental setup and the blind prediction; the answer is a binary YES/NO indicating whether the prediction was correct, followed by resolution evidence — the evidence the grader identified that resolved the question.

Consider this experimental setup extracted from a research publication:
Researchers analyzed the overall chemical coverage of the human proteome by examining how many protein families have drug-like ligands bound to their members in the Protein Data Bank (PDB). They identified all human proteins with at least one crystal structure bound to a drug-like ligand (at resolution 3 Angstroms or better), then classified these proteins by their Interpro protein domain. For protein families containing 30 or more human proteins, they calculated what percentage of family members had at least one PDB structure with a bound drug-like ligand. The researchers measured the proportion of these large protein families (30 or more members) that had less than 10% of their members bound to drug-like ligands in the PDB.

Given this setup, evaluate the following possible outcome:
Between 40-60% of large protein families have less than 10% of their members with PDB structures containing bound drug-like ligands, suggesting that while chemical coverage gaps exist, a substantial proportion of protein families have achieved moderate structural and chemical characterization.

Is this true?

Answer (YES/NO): NO